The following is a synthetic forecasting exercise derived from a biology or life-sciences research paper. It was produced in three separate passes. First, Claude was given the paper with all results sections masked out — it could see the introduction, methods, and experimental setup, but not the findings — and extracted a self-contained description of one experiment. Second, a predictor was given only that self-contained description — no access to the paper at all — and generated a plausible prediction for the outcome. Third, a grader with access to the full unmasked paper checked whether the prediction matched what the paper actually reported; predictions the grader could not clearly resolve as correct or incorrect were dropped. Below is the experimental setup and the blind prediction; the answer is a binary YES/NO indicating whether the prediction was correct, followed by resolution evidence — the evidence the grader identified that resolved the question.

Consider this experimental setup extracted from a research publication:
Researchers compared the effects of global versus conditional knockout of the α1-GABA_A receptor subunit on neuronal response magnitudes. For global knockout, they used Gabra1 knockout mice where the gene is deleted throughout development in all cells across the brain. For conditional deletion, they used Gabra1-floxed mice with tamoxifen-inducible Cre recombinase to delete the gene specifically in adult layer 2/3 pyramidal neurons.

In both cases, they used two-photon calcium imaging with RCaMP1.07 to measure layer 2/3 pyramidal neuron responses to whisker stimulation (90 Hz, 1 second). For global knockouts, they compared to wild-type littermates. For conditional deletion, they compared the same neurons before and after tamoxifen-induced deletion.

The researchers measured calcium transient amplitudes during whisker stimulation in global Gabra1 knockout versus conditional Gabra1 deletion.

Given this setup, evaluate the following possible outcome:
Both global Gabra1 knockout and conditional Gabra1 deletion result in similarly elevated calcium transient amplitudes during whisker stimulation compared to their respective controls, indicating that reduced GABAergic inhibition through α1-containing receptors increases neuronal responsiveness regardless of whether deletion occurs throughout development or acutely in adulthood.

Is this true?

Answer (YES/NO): NO